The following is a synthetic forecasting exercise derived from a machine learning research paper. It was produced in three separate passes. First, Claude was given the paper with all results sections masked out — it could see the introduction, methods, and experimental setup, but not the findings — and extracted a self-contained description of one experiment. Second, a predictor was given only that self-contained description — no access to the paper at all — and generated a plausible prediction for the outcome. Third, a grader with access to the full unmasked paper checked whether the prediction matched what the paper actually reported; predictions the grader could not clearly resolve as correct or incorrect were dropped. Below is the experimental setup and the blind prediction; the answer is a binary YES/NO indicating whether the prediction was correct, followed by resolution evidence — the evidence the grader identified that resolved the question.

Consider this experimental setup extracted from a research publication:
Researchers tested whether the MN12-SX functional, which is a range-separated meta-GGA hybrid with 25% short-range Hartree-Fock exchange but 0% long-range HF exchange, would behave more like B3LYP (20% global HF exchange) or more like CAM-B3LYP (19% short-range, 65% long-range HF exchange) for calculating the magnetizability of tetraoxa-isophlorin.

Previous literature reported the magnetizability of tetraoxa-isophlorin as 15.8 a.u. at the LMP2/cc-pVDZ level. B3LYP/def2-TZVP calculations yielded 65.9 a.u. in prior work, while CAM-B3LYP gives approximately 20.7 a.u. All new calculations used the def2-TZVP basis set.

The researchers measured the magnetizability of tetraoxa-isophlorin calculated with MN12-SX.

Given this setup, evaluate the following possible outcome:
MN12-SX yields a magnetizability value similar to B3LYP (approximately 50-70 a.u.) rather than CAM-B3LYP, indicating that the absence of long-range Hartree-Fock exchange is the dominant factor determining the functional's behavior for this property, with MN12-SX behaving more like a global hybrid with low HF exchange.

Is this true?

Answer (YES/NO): YES